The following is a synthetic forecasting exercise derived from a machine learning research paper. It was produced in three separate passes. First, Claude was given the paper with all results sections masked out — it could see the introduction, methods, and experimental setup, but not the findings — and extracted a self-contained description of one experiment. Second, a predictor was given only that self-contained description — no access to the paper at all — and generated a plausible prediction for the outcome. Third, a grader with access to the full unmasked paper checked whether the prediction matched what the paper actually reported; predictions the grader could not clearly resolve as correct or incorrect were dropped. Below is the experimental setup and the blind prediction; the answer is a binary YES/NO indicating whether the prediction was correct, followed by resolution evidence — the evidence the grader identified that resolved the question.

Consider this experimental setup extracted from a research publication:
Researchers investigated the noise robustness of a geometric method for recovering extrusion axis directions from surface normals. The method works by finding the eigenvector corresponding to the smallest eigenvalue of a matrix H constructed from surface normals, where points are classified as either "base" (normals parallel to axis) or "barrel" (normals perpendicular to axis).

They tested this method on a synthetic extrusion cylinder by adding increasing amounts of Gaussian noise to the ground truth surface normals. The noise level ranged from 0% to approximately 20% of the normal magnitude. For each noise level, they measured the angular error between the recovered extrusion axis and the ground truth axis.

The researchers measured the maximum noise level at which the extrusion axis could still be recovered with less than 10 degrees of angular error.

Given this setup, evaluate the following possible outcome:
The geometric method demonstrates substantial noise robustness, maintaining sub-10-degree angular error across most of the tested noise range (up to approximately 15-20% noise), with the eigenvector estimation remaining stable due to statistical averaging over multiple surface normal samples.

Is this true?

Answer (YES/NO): NO